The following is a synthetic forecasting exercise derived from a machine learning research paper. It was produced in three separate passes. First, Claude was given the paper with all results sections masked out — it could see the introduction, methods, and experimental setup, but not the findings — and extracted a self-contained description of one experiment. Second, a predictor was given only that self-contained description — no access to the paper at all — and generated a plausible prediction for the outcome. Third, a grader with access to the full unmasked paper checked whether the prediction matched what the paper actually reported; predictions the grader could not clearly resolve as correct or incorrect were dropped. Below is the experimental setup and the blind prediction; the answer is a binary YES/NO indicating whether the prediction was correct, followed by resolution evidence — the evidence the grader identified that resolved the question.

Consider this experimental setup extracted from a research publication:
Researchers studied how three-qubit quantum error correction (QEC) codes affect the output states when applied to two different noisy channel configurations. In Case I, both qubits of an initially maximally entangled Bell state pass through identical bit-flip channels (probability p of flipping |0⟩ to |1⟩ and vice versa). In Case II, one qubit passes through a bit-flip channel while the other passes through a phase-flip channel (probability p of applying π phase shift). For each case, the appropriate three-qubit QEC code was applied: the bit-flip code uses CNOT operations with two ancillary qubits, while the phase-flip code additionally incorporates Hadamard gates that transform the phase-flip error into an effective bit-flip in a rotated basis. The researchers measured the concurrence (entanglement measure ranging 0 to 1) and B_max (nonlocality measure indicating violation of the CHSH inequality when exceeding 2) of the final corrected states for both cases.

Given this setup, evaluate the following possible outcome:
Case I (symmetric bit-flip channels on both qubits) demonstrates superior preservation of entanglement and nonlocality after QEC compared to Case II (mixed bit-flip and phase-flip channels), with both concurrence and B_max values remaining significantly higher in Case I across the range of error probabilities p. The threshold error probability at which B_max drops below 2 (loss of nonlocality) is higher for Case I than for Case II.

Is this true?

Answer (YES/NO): NO